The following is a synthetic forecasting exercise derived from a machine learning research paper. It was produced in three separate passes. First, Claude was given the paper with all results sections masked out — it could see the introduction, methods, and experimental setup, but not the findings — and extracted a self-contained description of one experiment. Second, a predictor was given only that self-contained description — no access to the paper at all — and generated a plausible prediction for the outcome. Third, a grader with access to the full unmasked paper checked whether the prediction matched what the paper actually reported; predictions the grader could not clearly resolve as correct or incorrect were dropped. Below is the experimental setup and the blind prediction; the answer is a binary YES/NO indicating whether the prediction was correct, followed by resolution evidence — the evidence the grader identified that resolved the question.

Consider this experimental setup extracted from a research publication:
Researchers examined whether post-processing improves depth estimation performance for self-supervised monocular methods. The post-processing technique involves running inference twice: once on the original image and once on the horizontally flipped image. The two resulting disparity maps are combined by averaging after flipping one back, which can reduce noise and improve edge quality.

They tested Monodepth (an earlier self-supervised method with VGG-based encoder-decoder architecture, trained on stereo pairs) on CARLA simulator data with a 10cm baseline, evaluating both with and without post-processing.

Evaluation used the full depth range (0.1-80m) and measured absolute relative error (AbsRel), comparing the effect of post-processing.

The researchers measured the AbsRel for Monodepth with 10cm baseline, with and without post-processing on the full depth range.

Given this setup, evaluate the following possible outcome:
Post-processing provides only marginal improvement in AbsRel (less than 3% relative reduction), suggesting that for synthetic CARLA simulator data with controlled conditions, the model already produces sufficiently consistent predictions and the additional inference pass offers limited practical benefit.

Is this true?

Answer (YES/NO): NO